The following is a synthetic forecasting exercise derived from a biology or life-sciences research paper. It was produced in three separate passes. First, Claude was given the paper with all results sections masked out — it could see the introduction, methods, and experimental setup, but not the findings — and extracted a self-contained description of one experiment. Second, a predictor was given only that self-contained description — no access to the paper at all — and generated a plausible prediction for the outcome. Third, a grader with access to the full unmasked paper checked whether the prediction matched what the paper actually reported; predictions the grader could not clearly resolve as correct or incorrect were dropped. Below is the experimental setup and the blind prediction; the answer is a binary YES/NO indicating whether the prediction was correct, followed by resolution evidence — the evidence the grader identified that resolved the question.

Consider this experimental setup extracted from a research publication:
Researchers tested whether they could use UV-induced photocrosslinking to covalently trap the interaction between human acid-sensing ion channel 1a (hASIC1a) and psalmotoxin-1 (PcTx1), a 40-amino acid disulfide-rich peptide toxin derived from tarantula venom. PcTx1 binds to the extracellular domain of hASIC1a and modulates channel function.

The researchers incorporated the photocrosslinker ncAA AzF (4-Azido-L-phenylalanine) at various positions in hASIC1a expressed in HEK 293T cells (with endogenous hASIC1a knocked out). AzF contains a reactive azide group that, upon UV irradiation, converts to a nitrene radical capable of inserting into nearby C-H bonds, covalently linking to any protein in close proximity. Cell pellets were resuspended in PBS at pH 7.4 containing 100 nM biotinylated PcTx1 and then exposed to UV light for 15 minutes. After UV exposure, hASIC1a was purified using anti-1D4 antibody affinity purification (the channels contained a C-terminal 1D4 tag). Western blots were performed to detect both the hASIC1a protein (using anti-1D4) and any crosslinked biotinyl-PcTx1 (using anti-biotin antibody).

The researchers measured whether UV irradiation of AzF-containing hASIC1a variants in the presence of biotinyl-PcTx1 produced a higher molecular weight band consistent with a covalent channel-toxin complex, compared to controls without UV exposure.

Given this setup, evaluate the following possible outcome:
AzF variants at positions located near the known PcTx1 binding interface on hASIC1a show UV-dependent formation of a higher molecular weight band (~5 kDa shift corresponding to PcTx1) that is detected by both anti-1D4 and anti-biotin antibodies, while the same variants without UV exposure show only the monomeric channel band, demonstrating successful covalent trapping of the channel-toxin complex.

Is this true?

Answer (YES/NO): YES